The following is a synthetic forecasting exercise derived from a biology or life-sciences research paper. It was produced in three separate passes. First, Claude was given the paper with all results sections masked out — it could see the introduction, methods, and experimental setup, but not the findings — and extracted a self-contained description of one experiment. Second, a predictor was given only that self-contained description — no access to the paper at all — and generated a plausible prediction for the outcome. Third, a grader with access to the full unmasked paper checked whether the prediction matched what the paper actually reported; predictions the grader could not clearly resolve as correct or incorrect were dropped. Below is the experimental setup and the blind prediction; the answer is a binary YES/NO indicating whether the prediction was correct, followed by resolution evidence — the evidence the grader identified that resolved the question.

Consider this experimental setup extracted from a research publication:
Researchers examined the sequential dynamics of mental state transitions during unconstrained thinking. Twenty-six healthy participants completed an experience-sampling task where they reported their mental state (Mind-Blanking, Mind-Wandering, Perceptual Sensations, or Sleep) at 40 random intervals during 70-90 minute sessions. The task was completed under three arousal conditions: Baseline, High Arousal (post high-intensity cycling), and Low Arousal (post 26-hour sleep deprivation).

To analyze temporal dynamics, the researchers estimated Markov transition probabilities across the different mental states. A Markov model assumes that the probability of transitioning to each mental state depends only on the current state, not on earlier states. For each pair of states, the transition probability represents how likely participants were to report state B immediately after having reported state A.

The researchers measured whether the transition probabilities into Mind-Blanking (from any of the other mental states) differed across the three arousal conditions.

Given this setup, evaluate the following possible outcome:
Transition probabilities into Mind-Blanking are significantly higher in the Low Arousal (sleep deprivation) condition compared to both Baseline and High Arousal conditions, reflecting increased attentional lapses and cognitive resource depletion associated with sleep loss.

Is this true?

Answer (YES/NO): NO